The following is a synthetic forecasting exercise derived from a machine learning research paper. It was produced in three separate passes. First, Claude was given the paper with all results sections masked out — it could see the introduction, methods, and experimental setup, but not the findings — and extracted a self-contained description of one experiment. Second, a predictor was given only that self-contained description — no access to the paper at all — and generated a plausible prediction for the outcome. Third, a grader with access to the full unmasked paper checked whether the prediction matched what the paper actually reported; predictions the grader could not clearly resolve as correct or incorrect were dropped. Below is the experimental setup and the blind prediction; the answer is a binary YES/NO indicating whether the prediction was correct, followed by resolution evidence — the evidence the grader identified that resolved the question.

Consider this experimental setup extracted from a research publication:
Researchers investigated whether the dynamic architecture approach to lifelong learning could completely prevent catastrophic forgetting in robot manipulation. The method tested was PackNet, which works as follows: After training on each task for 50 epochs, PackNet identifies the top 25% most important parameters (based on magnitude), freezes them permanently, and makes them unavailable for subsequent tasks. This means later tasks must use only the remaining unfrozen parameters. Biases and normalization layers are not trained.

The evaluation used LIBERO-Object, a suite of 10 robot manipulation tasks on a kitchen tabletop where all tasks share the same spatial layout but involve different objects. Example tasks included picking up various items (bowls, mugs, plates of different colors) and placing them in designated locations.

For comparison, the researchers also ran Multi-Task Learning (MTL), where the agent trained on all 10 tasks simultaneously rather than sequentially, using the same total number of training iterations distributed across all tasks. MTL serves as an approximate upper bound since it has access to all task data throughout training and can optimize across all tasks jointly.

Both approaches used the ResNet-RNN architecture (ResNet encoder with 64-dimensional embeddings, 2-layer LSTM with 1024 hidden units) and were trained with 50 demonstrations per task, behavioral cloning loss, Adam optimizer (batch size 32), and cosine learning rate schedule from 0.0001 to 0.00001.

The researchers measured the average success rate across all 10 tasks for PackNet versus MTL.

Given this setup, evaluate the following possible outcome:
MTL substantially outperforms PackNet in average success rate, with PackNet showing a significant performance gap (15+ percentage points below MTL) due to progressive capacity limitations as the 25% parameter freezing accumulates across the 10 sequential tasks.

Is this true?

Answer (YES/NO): NO